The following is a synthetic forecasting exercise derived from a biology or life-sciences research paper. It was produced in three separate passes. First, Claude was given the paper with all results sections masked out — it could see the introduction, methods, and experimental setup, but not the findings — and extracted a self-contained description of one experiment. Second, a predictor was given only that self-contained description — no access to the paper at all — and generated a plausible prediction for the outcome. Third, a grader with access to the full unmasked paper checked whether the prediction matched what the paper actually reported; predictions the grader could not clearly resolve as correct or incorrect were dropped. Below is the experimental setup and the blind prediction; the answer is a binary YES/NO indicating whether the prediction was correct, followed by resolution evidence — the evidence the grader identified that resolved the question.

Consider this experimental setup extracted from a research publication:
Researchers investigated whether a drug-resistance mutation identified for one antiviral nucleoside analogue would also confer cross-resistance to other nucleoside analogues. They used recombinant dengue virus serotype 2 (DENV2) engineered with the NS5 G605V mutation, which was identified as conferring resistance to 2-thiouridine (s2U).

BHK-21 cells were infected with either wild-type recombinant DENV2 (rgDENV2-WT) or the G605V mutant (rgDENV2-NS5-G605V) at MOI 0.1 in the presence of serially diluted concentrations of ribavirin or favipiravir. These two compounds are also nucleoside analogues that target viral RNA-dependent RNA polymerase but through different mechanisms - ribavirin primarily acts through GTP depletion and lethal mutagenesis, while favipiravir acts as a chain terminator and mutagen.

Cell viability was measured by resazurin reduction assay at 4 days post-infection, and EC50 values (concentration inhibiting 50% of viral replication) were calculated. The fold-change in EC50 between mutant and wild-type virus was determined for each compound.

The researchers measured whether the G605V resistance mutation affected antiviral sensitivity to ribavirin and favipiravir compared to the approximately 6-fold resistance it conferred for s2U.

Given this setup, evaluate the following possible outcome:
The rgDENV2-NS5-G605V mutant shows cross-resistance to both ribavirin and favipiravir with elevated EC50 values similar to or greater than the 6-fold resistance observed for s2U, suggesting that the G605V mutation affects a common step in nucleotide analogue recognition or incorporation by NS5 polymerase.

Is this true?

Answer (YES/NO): NO